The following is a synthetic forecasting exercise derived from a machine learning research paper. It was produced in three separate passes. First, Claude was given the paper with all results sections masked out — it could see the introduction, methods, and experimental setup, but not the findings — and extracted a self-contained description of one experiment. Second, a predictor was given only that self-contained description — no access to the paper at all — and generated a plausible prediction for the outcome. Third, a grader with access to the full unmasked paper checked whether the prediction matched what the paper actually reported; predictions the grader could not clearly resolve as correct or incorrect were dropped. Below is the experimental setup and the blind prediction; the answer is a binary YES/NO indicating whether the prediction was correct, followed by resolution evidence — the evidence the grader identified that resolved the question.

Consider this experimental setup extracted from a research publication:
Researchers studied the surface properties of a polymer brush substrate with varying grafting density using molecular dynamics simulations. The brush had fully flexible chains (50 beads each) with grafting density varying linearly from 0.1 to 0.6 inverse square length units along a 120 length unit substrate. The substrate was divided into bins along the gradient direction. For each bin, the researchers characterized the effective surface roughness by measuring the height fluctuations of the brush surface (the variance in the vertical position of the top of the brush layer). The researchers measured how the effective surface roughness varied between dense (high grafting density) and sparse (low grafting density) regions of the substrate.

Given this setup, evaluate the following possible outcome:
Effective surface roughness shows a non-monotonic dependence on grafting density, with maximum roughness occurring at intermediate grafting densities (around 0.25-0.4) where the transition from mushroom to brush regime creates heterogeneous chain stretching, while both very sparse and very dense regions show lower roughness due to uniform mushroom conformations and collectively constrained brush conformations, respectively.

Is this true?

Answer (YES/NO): NO